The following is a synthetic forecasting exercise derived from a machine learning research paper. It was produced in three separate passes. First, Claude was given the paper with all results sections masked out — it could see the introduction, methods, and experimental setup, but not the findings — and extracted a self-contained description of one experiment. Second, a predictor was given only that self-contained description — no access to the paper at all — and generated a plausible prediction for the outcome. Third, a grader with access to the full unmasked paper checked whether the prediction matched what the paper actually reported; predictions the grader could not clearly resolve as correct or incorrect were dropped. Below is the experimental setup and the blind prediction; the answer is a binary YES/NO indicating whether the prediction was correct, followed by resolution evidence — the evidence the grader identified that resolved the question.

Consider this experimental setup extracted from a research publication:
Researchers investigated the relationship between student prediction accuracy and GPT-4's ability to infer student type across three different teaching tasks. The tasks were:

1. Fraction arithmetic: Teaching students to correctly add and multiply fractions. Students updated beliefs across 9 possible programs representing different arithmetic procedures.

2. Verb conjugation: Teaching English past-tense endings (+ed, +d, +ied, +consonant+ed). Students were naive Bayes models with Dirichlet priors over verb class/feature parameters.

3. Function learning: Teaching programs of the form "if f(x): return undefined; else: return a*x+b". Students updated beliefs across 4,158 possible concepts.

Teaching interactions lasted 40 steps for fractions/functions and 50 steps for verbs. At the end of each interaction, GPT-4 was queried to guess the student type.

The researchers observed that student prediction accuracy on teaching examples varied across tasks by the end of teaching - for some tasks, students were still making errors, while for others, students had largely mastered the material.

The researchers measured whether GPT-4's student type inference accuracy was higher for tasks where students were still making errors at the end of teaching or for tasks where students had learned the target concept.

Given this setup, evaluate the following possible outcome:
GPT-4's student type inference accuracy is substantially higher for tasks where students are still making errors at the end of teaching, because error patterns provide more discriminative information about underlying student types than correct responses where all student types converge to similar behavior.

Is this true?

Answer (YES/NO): YES